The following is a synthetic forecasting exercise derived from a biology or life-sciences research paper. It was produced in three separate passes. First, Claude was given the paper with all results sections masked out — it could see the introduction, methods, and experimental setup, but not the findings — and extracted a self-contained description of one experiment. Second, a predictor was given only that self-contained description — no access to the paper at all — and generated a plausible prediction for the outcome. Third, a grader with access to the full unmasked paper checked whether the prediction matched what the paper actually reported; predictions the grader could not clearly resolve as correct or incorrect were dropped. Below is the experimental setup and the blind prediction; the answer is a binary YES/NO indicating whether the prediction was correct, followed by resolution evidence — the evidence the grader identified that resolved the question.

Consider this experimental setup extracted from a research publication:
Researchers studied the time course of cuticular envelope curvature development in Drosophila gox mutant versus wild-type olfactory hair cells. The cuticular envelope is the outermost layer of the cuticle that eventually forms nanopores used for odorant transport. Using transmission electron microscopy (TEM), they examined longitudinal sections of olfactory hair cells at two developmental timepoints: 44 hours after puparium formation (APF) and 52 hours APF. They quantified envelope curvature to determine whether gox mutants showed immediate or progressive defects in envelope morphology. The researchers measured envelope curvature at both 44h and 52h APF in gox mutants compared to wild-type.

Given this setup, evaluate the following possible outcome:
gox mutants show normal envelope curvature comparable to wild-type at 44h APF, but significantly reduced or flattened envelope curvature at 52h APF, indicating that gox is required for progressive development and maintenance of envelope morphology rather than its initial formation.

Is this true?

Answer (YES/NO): YES